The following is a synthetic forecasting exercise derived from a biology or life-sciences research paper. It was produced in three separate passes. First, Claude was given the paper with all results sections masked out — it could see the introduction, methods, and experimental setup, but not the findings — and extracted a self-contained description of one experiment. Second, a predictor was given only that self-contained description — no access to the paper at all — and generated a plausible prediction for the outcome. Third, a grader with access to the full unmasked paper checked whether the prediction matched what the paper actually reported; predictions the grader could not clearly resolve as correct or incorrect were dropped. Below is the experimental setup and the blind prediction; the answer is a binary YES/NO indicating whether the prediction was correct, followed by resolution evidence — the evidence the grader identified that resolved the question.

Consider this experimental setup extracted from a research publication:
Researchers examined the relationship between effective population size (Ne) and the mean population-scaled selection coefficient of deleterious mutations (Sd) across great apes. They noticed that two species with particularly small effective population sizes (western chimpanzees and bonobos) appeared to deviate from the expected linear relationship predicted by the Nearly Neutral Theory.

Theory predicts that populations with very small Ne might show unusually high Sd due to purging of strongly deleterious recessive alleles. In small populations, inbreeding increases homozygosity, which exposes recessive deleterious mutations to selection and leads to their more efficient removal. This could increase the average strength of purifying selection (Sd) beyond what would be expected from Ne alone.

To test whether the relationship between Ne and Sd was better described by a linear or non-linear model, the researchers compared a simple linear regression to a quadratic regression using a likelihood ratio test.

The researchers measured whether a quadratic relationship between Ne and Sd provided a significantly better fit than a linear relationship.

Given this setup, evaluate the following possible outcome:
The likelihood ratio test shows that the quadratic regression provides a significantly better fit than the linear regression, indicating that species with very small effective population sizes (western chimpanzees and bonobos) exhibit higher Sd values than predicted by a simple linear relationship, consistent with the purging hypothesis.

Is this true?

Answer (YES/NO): YES